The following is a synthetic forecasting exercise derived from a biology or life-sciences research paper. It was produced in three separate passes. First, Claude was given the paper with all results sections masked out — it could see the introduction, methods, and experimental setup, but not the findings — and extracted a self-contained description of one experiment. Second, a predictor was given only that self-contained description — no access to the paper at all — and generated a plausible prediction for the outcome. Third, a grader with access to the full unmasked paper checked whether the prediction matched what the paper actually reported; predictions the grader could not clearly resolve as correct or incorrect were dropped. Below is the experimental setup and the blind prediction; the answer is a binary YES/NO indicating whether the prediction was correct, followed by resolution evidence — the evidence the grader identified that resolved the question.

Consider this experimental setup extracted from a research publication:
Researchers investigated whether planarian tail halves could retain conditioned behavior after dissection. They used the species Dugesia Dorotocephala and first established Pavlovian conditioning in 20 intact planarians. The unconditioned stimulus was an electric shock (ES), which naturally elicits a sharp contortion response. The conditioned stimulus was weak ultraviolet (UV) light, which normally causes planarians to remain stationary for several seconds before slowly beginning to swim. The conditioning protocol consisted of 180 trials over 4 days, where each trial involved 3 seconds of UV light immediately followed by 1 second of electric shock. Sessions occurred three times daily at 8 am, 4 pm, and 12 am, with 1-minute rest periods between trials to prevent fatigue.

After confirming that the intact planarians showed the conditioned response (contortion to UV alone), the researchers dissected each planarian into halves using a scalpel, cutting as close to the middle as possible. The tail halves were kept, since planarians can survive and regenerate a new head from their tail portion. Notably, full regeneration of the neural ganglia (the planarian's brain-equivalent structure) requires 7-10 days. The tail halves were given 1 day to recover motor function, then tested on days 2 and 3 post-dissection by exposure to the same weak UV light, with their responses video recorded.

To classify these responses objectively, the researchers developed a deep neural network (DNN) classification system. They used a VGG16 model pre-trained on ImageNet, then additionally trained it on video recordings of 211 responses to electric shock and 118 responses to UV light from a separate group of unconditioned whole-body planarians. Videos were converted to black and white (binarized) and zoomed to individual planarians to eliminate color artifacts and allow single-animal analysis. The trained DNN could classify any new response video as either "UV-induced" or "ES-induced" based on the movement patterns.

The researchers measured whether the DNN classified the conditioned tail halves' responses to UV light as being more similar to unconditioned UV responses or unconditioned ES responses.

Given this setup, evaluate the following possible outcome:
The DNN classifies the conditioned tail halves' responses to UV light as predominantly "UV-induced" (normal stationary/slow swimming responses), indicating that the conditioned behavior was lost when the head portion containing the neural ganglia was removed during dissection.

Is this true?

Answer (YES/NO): NO